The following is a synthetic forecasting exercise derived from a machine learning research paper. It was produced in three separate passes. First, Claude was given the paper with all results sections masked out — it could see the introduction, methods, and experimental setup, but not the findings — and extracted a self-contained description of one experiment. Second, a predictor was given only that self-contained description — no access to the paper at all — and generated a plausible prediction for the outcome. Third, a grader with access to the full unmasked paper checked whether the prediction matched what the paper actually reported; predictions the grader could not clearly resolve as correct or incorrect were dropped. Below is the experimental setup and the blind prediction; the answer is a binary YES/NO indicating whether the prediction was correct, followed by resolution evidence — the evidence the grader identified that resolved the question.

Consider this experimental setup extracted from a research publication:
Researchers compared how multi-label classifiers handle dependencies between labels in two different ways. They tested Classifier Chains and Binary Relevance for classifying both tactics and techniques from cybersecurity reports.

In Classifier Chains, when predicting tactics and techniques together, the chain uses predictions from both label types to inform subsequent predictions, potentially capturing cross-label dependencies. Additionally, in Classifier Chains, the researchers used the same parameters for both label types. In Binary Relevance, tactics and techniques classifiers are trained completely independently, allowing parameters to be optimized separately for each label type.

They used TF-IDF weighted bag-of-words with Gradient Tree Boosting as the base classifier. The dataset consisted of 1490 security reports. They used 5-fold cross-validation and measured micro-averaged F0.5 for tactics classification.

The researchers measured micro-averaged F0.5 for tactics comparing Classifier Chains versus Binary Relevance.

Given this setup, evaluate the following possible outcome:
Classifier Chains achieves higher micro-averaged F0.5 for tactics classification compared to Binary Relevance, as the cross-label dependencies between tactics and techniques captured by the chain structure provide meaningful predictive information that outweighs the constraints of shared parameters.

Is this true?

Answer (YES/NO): NO